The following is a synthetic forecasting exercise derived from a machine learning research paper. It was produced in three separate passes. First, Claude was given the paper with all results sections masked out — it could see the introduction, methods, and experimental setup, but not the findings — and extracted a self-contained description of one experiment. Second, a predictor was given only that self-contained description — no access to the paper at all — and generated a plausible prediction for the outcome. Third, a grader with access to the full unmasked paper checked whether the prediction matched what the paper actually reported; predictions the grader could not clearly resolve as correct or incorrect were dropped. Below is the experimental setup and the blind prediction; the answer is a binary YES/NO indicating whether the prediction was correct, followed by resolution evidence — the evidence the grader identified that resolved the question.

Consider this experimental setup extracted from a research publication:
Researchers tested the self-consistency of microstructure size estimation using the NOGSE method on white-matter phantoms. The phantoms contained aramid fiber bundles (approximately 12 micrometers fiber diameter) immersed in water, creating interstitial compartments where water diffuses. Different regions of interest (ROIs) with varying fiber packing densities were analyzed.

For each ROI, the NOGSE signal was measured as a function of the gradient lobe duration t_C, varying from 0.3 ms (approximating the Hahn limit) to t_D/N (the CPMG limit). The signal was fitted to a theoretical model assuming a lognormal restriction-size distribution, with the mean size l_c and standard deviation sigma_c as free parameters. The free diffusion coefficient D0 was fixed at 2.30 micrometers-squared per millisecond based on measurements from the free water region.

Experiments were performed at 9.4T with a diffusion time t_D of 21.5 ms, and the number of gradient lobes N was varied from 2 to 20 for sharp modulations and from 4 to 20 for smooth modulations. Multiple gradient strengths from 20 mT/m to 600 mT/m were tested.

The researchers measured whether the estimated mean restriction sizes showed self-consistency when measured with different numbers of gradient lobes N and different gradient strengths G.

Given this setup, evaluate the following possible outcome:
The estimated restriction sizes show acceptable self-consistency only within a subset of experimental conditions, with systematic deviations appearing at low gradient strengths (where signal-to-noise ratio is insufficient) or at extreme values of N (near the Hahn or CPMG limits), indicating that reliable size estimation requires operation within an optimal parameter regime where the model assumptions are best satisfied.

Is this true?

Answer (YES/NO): NO